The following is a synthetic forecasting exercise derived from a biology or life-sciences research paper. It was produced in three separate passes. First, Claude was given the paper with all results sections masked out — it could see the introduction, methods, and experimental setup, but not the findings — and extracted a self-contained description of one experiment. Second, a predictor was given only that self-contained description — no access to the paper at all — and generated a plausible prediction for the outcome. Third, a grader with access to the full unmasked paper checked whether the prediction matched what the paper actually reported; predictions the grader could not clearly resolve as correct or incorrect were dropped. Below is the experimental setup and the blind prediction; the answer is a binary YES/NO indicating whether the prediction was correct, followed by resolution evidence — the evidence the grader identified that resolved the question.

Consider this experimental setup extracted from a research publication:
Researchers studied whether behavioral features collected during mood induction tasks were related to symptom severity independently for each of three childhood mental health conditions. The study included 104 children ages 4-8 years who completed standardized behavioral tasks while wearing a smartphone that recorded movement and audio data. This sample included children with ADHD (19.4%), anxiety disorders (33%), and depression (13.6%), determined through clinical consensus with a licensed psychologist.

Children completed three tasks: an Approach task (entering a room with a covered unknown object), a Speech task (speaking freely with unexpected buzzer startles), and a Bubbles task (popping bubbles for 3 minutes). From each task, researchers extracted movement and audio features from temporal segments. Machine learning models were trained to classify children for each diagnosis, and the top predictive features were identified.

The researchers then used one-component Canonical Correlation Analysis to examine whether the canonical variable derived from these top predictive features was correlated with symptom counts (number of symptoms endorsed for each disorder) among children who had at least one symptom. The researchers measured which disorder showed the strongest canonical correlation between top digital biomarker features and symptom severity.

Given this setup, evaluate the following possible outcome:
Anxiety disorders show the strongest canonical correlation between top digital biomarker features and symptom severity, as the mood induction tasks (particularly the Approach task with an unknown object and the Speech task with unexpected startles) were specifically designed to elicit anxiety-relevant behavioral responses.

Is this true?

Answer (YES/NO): NO